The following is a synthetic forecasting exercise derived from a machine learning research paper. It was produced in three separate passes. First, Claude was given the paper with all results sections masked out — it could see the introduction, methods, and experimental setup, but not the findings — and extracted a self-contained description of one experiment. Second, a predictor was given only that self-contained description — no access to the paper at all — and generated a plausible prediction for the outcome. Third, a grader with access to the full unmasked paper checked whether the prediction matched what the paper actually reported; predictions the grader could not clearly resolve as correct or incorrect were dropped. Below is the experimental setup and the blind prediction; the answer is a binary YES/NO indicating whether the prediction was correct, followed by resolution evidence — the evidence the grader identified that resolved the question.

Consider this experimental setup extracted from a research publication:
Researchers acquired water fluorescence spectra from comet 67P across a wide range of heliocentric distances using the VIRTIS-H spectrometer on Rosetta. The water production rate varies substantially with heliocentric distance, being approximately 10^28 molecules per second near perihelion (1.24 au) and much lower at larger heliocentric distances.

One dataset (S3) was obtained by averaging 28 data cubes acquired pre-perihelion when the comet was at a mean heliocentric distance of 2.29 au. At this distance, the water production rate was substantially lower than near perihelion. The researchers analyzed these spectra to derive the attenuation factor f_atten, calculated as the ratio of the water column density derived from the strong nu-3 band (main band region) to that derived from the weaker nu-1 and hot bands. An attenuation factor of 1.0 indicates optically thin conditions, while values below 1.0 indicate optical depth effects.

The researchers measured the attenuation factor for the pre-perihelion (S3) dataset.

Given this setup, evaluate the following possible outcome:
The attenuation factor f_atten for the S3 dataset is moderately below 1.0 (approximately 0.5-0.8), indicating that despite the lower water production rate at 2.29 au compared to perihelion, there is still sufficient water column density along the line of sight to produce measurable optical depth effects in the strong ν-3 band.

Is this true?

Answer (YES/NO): NO